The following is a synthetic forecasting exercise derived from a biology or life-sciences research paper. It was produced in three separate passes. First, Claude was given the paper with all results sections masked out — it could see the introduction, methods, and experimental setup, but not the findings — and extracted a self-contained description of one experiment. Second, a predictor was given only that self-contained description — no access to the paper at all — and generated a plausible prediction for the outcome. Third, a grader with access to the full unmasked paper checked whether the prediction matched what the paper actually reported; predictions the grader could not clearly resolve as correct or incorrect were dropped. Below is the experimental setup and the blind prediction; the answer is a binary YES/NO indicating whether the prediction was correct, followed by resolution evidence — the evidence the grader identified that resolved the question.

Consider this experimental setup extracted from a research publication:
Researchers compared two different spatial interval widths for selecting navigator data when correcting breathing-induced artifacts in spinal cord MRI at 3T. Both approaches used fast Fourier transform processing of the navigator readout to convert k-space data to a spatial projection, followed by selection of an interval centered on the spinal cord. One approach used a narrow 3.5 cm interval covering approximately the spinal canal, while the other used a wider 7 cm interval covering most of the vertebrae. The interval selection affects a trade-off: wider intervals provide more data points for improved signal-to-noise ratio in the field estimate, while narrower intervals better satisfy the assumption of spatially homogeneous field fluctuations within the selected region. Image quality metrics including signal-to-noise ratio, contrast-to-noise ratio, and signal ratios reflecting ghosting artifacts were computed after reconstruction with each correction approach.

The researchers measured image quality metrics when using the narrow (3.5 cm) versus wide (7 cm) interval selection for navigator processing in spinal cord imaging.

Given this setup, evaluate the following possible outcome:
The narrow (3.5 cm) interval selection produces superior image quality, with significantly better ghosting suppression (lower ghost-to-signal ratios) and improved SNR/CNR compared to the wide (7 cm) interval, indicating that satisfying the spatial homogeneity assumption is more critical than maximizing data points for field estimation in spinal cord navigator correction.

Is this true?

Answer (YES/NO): NO